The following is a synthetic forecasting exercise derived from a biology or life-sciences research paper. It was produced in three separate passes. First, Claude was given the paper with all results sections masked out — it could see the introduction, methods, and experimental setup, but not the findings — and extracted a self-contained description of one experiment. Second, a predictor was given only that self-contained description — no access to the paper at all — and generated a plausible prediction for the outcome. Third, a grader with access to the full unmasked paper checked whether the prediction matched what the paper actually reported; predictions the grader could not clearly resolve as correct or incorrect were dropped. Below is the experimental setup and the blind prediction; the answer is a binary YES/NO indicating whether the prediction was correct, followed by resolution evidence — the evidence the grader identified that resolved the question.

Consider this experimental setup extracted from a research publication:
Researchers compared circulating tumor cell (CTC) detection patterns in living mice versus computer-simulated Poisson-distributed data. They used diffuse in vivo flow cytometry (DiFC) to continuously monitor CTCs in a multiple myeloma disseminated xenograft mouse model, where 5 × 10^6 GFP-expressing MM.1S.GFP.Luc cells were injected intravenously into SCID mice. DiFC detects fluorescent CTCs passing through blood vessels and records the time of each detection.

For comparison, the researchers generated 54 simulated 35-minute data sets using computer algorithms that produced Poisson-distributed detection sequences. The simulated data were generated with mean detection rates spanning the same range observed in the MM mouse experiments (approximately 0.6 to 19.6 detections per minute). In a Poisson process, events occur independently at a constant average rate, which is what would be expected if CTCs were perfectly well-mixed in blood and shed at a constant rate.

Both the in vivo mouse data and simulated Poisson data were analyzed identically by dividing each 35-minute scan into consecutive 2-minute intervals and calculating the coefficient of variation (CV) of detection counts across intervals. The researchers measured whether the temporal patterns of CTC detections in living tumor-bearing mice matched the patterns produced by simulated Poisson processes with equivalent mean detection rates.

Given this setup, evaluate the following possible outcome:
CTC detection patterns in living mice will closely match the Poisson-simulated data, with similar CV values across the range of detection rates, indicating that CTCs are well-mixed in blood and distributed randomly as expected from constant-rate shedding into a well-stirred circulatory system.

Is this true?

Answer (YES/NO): NO